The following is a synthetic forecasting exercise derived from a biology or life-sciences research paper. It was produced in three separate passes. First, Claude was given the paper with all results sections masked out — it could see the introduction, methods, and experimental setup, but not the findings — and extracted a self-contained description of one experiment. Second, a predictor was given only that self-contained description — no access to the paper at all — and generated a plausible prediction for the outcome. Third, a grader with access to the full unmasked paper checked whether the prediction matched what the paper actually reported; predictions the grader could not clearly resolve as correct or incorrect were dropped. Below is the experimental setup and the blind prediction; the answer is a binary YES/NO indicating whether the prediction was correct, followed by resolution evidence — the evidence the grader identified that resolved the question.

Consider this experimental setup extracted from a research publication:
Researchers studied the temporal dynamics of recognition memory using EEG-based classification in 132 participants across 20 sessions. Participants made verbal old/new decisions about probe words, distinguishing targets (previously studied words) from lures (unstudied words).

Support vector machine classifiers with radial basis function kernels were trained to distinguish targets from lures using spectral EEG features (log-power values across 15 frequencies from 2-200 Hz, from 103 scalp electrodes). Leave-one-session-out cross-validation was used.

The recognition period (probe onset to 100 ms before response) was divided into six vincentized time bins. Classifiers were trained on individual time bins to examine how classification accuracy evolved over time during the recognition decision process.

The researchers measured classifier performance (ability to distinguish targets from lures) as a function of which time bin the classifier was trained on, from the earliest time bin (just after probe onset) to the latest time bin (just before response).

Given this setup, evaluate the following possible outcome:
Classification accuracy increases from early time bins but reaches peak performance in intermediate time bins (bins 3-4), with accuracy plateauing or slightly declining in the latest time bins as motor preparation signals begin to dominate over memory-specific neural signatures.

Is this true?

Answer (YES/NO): NO